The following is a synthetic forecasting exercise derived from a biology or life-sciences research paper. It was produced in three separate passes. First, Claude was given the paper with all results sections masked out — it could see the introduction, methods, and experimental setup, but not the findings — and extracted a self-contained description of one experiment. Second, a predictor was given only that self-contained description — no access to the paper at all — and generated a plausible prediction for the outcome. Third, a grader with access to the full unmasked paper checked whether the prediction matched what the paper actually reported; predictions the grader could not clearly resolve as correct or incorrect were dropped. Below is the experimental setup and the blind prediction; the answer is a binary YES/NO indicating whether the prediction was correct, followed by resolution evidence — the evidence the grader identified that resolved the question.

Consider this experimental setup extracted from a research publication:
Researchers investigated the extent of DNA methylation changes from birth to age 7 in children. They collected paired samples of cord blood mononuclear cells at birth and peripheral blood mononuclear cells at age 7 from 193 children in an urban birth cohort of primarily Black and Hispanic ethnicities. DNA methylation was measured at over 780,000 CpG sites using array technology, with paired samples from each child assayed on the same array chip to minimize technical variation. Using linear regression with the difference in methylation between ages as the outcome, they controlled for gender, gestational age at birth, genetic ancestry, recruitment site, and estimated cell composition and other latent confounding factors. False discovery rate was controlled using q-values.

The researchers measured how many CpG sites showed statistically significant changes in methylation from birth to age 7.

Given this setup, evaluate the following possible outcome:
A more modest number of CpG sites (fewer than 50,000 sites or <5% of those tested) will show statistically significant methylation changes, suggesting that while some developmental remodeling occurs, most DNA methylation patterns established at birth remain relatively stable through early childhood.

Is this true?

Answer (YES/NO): YES